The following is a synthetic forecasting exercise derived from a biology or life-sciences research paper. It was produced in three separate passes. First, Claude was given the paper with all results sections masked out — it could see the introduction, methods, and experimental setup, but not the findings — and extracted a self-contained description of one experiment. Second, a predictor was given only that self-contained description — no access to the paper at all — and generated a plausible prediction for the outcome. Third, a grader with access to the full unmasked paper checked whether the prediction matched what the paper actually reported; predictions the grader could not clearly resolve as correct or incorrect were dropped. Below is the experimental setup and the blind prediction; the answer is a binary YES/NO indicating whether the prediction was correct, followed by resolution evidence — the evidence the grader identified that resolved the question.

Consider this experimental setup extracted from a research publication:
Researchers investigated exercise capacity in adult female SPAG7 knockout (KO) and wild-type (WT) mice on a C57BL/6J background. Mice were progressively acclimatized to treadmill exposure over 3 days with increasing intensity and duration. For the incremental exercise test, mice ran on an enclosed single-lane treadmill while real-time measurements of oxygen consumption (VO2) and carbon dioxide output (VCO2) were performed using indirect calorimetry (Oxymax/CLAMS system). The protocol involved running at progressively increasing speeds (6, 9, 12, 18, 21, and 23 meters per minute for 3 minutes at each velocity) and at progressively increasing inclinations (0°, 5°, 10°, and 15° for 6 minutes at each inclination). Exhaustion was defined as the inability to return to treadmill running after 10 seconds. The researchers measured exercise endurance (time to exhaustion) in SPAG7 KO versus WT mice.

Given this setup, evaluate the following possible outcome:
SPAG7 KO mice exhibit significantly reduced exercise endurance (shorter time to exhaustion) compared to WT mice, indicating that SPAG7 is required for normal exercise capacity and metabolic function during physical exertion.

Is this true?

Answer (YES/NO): YES